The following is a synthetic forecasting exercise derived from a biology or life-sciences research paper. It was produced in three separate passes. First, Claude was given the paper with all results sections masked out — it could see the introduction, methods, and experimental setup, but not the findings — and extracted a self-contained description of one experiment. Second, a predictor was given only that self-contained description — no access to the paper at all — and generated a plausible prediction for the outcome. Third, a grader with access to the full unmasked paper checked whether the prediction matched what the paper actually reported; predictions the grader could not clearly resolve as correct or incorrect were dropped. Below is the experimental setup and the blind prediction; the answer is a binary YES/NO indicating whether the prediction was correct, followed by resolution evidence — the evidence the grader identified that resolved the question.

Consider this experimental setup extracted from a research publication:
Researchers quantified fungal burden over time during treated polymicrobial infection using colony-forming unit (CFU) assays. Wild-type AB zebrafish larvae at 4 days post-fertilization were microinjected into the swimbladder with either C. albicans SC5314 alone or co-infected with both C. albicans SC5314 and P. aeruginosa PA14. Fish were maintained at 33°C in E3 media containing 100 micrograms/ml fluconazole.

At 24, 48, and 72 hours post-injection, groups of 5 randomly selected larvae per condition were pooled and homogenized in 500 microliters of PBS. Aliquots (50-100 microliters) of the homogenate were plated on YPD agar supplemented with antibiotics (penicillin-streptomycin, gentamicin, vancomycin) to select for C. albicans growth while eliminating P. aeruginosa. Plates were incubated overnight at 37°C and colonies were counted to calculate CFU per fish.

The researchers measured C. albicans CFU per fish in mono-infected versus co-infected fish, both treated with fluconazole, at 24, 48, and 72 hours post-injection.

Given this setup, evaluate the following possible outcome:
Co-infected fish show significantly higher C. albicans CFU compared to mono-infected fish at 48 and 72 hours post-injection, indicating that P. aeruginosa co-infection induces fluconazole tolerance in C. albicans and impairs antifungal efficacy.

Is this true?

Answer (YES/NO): NO